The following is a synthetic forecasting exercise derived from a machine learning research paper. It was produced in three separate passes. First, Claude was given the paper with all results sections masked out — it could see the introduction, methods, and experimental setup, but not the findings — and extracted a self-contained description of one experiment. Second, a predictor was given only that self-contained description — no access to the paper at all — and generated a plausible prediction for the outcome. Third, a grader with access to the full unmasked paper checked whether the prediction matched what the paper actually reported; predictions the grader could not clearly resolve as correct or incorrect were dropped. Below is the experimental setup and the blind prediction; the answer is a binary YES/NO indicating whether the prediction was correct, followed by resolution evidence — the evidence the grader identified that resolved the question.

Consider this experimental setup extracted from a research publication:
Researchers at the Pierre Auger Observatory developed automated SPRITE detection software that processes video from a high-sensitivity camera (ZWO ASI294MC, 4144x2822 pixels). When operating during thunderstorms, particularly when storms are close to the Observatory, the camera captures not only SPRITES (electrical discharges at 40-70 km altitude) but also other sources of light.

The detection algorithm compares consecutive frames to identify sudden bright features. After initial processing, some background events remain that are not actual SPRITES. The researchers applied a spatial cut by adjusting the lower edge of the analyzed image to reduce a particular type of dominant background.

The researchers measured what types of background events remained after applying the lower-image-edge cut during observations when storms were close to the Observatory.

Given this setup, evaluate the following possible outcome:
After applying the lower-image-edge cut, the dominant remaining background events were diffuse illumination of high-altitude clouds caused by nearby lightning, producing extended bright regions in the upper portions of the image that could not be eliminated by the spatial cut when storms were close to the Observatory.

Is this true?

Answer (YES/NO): NO